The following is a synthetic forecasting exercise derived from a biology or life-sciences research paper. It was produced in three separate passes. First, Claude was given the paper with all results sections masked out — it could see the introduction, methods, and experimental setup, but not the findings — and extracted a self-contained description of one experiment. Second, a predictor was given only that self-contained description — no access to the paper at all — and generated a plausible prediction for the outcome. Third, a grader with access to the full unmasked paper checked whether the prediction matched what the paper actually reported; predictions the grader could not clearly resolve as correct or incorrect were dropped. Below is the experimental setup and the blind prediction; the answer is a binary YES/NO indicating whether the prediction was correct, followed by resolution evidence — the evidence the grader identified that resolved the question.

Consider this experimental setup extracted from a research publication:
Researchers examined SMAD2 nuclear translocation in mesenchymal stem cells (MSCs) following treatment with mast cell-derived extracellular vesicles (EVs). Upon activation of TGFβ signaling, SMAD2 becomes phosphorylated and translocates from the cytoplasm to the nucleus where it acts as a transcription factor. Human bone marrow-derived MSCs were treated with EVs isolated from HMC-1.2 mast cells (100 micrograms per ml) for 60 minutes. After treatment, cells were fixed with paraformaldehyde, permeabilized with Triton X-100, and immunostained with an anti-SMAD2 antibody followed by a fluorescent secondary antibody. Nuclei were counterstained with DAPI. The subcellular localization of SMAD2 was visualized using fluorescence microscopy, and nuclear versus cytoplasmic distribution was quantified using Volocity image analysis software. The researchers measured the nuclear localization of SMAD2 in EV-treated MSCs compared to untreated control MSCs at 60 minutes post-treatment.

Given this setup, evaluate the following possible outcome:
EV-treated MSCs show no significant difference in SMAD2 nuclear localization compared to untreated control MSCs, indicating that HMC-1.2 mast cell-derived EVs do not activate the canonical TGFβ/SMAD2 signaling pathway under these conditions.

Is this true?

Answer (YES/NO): NO